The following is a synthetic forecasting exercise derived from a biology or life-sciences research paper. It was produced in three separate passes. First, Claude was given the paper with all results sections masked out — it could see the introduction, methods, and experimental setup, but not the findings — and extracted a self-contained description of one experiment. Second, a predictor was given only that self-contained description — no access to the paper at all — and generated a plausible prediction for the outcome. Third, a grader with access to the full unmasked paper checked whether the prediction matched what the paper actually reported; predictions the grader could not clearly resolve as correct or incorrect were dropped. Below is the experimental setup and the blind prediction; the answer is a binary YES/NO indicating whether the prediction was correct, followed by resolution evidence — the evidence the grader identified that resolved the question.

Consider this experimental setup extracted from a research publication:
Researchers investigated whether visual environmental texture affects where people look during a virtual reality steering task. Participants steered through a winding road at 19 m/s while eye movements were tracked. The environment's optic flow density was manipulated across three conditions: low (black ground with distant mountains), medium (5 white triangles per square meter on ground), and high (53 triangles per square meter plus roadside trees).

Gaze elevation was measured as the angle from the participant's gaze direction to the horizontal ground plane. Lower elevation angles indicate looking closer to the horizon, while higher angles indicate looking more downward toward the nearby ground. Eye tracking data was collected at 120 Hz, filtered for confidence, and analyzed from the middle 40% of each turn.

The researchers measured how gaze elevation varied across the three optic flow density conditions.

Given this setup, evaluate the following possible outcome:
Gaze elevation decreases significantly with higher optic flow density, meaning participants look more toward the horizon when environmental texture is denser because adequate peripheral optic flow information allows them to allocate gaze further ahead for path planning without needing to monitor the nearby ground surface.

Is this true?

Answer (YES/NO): NO